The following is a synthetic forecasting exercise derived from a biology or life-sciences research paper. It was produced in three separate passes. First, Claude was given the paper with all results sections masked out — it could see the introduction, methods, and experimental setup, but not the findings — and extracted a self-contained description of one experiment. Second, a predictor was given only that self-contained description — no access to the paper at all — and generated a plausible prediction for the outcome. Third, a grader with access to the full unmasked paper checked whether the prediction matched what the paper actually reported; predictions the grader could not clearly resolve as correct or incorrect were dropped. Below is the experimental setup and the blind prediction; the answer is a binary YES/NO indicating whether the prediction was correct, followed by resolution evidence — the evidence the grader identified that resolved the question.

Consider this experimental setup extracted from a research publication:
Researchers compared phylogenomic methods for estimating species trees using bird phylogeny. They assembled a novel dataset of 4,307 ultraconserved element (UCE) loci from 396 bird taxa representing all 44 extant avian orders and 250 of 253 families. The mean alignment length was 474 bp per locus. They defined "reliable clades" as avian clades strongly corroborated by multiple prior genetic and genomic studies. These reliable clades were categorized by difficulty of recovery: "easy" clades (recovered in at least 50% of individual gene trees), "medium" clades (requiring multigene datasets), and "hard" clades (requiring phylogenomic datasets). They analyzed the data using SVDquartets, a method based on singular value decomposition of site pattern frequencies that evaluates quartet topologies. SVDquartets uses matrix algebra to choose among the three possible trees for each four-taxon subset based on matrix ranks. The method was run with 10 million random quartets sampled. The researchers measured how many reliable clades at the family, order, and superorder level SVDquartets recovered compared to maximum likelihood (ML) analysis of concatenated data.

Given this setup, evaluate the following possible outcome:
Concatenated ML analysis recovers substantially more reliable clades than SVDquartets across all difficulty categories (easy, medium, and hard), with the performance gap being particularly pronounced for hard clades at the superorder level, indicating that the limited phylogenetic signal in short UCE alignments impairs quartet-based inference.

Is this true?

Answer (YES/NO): NO